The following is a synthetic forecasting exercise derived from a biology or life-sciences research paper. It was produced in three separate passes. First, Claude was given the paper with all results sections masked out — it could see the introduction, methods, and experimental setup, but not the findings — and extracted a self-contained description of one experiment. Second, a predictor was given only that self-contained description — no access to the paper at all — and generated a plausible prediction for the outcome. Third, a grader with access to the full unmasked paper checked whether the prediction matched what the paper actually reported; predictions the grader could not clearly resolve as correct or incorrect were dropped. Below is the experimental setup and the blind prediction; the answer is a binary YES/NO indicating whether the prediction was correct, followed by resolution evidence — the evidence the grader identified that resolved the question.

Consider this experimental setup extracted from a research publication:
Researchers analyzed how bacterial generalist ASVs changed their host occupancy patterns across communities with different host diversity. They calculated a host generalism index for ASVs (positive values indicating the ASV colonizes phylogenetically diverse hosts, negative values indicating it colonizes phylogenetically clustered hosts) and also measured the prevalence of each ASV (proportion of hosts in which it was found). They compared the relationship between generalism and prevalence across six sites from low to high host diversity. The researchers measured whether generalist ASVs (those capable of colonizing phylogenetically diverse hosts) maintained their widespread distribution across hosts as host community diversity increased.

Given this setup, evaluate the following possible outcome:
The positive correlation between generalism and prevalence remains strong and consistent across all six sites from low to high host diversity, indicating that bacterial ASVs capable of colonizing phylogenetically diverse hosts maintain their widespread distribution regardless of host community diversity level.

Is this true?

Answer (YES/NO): NO